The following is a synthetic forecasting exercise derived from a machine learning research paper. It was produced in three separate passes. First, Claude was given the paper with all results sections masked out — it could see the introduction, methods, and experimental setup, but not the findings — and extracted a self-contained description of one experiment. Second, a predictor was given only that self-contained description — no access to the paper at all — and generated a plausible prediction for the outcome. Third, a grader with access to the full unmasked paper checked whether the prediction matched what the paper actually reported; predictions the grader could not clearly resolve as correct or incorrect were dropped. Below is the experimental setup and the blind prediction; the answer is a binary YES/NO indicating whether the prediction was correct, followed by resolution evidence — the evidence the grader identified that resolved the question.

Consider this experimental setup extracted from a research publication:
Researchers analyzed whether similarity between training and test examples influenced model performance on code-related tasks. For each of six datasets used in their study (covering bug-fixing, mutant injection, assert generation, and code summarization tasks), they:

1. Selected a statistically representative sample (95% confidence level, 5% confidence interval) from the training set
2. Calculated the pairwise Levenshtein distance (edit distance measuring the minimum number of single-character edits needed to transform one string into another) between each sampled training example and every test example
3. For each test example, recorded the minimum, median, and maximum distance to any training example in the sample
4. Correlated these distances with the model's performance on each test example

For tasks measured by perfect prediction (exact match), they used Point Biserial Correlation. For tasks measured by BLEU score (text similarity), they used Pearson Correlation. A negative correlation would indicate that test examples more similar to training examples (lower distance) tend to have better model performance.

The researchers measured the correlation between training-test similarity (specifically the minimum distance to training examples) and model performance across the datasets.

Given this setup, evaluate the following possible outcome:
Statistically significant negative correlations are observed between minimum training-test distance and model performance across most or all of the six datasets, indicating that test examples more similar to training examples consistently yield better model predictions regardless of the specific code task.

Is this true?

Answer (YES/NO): NO